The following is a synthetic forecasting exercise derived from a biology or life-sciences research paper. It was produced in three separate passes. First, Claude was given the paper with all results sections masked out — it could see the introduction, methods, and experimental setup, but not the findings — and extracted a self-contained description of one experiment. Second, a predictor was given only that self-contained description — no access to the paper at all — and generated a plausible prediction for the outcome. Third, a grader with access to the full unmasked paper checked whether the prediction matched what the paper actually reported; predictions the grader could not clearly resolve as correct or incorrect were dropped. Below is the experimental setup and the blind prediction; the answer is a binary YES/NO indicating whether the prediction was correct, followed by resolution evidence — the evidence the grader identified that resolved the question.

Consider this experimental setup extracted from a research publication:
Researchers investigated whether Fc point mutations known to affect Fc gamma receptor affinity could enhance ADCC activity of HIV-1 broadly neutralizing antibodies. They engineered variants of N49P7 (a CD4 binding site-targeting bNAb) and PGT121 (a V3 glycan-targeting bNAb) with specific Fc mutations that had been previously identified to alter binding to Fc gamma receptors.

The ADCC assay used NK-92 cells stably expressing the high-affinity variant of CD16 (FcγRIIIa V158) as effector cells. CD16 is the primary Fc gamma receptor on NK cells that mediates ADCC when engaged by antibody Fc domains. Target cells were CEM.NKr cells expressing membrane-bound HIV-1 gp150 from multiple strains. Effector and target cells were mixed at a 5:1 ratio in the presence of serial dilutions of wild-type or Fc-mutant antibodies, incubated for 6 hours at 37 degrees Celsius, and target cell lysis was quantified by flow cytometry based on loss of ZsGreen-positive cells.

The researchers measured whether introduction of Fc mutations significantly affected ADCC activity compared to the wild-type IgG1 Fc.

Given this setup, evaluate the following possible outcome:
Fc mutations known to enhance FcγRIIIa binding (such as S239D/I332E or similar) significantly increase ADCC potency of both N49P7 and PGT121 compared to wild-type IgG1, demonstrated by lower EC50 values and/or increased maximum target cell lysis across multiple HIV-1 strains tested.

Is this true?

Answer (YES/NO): YES